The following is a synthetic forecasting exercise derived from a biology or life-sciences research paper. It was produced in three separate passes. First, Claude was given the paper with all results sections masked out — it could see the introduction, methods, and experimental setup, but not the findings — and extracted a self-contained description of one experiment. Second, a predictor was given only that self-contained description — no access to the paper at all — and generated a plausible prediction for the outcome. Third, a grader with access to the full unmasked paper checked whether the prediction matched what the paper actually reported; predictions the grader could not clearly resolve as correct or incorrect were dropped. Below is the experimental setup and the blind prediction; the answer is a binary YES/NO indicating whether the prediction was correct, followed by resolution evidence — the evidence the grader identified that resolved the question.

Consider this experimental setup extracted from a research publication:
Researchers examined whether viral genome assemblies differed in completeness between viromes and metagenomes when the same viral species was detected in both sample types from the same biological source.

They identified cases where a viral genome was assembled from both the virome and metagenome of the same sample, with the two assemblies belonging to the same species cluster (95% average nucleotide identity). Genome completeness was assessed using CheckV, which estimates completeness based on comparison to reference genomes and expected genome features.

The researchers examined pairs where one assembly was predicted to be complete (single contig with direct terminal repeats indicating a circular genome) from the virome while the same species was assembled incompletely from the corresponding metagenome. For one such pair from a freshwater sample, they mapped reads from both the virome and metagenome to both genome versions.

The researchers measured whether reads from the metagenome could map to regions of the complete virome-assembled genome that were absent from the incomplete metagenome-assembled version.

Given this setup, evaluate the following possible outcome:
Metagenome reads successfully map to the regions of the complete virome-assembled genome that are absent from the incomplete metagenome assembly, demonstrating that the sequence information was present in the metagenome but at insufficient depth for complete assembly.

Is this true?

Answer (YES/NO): YES